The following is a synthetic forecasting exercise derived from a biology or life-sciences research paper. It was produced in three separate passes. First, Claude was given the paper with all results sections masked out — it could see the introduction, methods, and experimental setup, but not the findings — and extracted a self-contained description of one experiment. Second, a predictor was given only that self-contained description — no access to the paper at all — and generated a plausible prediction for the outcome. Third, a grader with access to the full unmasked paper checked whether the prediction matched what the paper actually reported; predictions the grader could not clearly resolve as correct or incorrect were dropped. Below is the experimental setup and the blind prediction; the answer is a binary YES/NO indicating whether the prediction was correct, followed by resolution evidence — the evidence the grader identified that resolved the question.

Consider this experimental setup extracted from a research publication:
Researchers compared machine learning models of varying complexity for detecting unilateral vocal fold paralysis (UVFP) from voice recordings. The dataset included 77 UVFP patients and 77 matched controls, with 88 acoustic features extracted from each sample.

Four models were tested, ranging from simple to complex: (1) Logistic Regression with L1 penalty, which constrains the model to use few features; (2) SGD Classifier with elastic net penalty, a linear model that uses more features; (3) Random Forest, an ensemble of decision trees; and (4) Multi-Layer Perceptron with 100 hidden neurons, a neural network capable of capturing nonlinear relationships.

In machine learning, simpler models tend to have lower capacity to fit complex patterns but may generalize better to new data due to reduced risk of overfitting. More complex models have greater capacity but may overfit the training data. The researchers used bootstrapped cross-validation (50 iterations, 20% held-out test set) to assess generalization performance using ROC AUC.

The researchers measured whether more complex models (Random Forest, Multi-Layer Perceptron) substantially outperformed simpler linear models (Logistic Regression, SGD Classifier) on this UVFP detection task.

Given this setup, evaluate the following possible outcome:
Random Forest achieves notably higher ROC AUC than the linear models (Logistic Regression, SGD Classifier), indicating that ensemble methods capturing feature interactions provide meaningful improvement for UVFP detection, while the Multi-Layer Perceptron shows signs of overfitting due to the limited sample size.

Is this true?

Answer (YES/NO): NO